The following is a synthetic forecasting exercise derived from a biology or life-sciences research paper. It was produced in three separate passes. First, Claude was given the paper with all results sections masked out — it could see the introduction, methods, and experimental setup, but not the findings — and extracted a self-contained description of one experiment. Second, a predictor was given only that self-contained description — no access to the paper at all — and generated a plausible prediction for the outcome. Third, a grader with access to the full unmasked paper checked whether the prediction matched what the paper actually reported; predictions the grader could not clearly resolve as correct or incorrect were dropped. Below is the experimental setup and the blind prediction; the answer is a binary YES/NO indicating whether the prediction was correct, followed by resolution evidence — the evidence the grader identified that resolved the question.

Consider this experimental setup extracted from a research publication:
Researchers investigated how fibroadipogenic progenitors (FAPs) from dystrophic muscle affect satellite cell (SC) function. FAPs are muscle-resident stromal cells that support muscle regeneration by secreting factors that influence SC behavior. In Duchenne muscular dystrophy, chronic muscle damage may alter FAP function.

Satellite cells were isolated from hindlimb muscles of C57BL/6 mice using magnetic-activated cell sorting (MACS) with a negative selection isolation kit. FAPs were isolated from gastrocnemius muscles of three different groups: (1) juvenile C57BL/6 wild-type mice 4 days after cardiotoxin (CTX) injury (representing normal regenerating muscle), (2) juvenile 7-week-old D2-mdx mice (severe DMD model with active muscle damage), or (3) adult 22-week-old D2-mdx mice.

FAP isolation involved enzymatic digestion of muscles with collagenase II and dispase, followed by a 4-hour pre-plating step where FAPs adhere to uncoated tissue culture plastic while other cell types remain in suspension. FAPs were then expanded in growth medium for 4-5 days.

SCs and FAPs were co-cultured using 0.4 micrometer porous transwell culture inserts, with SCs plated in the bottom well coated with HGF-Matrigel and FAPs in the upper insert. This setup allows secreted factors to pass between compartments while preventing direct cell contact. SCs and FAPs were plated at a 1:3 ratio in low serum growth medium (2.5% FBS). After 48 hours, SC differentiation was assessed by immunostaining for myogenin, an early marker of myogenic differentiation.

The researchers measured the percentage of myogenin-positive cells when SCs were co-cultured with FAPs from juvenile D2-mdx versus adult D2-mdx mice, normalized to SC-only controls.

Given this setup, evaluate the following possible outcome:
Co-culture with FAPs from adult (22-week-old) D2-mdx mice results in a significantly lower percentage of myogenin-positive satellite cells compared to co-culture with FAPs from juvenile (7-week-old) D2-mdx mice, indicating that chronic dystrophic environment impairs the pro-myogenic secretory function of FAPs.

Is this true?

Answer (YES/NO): NO